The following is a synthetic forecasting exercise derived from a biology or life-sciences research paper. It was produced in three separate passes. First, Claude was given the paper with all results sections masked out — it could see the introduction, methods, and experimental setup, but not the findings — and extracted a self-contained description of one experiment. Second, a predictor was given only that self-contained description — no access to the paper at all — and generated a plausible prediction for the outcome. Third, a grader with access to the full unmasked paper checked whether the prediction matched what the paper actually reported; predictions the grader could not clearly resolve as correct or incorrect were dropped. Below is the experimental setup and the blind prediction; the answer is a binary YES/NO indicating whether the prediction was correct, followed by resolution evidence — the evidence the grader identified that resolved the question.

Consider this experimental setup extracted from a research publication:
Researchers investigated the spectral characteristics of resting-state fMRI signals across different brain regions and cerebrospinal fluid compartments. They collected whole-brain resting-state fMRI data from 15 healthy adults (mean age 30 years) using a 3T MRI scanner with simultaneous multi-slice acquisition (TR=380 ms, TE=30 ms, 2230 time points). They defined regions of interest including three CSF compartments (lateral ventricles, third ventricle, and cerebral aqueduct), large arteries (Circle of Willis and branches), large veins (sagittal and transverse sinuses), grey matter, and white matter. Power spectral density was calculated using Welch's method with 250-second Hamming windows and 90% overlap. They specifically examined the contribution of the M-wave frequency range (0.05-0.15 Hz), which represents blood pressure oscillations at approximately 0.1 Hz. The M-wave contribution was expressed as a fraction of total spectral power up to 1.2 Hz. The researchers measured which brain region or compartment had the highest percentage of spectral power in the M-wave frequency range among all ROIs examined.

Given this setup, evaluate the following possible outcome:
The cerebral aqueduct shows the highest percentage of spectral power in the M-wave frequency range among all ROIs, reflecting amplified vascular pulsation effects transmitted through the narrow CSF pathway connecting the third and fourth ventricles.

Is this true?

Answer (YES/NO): NO